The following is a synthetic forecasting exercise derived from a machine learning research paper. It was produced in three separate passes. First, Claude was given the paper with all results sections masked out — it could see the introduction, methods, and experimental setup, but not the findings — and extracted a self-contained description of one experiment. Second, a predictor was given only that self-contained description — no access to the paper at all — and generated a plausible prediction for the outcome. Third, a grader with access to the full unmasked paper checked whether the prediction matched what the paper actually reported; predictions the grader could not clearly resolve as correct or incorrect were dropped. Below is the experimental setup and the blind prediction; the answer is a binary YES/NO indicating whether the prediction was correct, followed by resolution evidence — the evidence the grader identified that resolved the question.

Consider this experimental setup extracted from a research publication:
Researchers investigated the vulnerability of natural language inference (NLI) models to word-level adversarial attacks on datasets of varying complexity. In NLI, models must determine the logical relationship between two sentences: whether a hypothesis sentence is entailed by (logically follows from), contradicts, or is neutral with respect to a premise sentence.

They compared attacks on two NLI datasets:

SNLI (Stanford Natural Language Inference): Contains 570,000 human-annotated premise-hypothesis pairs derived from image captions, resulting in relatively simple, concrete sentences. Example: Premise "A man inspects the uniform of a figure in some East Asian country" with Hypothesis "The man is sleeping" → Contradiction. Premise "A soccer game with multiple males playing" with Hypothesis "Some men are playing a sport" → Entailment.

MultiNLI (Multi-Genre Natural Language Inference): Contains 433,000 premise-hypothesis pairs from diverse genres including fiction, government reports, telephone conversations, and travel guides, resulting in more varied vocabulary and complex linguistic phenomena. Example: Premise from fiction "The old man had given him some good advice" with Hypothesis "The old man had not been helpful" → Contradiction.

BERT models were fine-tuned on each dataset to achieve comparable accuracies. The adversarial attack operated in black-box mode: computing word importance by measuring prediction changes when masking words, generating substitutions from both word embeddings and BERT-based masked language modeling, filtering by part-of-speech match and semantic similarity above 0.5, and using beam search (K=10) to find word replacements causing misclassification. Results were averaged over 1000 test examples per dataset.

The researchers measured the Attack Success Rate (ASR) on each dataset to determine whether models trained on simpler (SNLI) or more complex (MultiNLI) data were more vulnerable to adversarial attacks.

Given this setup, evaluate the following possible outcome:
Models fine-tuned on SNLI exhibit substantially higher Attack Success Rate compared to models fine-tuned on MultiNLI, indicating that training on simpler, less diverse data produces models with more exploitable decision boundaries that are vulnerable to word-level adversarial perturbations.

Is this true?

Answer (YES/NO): NO